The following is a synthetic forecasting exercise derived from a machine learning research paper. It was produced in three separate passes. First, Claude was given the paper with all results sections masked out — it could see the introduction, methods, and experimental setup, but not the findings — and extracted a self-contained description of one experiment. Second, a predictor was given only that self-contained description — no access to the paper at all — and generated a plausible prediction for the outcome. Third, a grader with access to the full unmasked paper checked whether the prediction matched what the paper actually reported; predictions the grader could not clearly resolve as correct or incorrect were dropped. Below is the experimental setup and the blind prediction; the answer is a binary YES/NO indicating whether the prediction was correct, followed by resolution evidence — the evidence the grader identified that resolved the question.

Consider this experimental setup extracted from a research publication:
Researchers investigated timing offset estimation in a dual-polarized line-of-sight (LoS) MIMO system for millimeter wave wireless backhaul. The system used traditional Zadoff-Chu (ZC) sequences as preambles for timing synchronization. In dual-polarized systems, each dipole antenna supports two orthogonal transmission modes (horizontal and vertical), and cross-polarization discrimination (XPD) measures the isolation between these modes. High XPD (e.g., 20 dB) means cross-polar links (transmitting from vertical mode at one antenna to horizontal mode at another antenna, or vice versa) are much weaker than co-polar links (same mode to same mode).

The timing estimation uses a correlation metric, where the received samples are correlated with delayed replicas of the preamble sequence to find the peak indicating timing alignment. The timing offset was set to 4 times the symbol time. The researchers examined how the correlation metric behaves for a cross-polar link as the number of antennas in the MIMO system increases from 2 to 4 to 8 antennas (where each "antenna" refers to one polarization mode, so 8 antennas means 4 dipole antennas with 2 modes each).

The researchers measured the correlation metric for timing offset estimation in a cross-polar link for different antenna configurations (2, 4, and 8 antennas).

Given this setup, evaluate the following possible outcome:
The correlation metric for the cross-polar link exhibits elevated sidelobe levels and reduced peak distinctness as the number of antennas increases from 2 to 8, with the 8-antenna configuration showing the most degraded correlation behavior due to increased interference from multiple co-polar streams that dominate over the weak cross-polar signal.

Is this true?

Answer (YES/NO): YES